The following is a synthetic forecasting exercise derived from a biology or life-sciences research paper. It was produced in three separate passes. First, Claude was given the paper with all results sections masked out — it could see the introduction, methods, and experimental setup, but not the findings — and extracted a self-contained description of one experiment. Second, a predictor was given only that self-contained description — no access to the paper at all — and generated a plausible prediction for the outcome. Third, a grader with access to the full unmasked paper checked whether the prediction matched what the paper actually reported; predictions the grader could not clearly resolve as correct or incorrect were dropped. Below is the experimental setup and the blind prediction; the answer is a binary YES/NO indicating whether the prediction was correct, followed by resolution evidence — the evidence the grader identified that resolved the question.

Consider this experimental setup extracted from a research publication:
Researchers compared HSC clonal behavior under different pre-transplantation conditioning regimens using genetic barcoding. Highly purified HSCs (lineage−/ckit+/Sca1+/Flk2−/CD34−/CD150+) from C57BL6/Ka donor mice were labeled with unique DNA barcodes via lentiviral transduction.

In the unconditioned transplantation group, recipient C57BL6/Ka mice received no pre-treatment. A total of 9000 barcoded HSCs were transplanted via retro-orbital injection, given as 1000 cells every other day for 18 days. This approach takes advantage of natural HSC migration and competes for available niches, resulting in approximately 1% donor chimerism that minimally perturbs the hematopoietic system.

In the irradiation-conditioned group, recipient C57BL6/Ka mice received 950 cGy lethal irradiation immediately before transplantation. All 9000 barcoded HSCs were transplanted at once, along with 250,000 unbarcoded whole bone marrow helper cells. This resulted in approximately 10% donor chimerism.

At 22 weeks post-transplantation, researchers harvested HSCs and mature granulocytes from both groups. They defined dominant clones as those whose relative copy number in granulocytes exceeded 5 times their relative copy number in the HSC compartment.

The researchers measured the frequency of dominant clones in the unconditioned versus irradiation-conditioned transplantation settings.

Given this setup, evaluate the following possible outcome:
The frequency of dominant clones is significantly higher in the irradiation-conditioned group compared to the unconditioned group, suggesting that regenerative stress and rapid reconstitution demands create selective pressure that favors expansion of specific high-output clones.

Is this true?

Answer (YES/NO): YES